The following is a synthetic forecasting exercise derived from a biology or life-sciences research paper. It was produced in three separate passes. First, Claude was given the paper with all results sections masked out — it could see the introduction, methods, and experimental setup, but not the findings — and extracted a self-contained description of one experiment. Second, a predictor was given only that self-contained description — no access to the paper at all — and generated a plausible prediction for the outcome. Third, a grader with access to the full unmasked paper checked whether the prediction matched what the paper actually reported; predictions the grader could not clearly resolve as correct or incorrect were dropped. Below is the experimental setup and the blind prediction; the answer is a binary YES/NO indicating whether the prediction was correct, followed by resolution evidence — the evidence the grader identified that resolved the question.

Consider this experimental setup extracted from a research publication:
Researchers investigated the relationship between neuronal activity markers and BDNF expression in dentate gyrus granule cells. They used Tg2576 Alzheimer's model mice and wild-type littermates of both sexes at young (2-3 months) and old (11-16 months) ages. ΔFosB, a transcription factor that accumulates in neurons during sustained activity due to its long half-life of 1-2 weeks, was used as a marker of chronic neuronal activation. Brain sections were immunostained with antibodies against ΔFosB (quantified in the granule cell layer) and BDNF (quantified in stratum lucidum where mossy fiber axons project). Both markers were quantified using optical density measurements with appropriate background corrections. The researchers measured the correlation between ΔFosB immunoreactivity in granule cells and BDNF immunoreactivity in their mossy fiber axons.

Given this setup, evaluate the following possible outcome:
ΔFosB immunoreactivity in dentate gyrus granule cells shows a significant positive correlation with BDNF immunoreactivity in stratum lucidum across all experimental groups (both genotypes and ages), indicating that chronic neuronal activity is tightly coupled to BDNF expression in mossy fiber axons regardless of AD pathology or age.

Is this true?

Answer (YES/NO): YES